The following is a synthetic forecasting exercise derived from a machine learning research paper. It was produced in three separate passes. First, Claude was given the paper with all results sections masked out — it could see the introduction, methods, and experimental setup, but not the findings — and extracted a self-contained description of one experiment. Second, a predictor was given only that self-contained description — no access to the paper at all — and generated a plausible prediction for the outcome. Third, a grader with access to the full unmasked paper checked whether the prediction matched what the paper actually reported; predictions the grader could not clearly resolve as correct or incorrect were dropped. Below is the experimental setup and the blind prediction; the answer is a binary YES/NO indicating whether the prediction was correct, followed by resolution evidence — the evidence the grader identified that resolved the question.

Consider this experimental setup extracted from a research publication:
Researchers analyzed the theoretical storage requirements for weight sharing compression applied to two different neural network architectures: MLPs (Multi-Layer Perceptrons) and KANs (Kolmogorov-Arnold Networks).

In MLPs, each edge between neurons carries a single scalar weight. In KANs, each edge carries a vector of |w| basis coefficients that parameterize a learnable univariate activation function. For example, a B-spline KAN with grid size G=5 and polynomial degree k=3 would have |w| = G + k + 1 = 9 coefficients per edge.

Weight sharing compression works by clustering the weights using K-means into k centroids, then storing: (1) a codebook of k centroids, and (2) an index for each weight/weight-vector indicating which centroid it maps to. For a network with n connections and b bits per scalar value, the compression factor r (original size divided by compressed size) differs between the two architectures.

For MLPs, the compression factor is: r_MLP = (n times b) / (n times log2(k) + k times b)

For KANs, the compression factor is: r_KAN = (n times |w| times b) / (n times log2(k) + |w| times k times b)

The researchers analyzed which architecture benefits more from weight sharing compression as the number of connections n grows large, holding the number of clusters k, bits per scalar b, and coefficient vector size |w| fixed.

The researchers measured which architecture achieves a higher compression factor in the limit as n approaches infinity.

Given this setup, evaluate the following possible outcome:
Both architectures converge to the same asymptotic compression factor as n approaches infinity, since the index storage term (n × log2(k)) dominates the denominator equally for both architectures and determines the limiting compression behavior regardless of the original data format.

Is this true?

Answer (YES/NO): NO